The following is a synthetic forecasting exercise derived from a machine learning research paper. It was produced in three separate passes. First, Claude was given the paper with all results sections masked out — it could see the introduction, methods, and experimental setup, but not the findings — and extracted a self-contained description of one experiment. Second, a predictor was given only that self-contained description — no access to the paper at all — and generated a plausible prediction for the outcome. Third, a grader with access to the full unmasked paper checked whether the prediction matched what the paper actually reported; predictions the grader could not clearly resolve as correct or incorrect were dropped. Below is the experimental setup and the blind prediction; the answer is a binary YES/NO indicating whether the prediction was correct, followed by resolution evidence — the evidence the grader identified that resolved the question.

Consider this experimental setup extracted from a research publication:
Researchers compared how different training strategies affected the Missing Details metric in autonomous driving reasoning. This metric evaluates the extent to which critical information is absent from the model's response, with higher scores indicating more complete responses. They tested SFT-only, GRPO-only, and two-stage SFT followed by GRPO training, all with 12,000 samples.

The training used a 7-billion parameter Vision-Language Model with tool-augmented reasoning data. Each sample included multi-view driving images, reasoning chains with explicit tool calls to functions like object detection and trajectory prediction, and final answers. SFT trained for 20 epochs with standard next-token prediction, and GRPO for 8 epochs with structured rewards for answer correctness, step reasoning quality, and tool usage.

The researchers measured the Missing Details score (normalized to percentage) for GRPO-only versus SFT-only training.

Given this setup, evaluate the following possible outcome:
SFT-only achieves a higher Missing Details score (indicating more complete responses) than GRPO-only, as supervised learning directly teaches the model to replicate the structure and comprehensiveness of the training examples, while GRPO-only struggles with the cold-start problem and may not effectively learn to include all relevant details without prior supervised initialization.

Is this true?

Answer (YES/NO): YES